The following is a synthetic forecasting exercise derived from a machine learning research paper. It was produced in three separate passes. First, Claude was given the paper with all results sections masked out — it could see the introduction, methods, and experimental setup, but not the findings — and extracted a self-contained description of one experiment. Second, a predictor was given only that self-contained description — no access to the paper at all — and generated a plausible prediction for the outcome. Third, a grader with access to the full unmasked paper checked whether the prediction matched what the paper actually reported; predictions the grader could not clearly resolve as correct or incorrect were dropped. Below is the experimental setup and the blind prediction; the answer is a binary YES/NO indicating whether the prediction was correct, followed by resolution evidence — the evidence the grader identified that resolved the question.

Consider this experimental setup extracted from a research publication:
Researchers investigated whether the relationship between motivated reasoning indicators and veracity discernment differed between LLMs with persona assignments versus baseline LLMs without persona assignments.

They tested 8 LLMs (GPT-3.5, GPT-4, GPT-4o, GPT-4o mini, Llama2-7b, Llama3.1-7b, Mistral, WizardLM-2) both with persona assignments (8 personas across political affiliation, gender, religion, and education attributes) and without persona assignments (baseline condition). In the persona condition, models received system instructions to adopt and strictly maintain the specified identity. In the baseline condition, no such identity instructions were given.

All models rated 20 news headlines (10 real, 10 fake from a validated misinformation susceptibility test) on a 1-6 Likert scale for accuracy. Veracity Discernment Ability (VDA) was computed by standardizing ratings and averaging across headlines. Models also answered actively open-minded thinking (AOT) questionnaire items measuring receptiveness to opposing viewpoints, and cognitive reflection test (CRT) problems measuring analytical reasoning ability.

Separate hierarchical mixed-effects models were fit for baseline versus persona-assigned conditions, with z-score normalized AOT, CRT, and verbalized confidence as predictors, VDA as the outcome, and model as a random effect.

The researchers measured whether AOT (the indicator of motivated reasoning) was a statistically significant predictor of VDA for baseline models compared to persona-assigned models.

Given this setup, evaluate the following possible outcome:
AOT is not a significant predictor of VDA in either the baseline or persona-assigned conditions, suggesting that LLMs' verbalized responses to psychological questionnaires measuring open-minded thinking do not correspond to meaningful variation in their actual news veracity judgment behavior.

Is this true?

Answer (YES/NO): NO